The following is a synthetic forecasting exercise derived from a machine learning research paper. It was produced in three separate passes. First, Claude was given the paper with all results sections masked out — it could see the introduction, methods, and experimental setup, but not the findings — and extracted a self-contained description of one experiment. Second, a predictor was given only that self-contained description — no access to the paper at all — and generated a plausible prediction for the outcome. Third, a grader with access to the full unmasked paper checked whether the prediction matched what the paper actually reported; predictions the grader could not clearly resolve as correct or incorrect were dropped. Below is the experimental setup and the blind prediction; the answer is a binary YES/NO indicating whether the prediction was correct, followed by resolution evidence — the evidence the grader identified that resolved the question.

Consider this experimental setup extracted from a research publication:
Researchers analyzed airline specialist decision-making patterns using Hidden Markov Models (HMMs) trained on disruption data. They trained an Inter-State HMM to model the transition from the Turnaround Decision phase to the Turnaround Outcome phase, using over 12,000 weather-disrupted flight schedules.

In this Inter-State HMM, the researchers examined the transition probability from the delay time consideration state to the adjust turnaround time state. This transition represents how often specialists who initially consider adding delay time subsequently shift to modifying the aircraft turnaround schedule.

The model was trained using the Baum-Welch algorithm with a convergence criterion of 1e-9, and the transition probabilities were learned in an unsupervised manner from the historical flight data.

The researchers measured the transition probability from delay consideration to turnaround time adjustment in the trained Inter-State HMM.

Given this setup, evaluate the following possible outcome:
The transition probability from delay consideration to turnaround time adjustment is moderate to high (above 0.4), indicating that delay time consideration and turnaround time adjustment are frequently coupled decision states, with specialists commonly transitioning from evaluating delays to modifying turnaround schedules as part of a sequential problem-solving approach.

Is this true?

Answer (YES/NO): YES